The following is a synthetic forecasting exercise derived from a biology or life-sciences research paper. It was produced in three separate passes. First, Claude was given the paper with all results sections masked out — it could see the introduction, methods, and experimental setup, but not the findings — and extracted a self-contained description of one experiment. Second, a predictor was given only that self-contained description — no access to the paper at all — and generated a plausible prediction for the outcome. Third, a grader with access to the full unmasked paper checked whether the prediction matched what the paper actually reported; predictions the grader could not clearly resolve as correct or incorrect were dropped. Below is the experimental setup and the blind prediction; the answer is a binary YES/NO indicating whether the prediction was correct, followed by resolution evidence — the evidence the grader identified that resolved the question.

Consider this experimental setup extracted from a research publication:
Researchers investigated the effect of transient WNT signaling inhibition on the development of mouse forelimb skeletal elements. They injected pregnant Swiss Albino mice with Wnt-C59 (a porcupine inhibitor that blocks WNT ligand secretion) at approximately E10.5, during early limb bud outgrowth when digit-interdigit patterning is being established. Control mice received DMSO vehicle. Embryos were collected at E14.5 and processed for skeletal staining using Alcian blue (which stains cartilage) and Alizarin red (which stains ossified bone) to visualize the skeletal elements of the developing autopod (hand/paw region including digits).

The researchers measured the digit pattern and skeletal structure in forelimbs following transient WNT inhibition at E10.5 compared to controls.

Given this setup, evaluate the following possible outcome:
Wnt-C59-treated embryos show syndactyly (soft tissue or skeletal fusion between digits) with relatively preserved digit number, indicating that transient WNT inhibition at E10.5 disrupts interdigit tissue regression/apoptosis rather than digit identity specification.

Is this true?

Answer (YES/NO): NO